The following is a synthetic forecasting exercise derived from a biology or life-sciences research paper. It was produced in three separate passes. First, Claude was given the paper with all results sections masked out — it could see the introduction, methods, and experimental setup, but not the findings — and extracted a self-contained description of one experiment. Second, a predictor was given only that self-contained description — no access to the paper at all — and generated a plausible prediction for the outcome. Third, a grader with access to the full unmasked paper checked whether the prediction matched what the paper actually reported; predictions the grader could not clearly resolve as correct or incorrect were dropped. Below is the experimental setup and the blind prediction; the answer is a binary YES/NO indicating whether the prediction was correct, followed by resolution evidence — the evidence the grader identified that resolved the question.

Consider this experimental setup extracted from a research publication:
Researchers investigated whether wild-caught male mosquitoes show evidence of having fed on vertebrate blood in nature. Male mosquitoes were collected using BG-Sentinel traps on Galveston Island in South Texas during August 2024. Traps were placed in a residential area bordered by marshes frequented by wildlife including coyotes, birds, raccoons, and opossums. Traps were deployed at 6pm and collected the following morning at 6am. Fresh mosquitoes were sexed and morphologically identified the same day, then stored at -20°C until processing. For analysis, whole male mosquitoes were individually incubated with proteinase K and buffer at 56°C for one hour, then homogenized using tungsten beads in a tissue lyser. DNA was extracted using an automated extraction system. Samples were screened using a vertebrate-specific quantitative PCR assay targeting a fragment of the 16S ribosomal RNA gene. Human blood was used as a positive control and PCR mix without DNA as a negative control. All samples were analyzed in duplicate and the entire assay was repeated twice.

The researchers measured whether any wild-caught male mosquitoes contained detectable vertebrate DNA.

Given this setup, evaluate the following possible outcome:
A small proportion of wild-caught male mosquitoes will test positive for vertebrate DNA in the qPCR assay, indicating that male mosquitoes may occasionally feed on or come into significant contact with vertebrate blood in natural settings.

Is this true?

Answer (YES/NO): YES